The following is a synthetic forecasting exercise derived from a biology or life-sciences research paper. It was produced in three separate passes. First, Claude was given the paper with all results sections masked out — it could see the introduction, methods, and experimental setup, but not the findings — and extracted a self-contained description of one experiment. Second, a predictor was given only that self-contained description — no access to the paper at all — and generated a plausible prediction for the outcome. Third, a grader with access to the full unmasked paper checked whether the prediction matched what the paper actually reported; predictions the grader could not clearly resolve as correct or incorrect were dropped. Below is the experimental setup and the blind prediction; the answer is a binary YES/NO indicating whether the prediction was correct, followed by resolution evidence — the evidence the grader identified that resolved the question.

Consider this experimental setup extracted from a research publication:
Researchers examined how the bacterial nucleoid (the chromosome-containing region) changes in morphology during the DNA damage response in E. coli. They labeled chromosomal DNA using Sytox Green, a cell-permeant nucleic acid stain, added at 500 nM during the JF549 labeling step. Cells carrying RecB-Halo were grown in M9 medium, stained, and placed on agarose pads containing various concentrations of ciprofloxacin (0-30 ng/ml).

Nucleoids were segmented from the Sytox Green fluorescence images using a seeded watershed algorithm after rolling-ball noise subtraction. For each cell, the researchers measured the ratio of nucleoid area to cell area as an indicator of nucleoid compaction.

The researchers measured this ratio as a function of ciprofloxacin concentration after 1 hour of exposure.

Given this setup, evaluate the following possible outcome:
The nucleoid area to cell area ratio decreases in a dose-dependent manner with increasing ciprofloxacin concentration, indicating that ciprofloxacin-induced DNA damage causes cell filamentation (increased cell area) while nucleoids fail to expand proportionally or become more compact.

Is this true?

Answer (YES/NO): YES